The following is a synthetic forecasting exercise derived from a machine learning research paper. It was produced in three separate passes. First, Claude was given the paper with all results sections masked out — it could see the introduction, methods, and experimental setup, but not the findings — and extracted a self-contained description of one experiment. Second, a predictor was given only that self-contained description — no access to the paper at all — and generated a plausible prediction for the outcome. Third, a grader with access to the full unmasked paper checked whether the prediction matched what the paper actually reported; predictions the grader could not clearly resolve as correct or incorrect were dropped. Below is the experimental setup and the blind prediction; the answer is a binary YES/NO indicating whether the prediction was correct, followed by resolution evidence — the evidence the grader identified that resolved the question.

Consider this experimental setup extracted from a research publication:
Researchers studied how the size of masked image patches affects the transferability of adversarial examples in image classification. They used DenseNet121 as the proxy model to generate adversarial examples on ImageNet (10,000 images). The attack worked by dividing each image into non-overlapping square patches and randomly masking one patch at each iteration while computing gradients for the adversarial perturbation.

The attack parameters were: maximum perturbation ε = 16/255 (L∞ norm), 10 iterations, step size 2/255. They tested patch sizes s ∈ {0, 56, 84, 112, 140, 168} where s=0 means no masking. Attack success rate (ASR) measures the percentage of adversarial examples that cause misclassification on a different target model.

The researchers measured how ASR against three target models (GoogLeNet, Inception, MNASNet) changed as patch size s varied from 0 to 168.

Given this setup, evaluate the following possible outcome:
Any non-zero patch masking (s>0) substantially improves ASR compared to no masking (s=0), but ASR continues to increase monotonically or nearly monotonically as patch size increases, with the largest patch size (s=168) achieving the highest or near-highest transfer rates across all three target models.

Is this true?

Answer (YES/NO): NO